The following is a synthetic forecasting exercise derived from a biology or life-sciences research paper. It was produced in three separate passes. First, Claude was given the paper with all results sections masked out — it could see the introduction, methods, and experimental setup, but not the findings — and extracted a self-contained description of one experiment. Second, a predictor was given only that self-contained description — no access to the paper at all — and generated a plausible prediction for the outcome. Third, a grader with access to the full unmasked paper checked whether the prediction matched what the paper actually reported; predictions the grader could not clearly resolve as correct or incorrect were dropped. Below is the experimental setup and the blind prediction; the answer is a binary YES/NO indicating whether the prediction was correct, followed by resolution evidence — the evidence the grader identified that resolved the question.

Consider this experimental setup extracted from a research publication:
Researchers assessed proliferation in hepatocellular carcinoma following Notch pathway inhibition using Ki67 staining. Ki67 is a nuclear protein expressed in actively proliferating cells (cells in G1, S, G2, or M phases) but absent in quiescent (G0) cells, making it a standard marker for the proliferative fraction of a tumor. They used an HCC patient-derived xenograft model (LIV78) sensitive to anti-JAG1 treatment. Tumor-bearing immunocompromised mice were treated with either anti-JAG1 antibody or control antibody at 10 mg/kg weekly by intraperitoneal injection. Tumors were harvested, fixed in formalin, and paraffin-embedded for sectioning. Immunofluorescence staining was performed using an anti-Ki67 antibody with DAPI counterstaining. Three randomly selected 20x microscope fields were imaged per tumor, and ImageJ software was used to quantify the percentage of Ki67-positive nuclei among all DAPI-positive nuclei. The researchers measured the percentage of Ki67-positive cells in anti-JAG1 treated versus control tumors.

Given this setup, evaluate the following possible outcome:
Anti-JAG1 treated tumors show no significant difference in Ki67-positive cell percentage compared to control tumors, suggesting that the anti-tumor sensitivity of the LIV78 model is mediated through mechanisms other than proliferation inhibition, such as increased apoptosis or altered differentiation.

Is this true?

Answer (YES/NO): NO